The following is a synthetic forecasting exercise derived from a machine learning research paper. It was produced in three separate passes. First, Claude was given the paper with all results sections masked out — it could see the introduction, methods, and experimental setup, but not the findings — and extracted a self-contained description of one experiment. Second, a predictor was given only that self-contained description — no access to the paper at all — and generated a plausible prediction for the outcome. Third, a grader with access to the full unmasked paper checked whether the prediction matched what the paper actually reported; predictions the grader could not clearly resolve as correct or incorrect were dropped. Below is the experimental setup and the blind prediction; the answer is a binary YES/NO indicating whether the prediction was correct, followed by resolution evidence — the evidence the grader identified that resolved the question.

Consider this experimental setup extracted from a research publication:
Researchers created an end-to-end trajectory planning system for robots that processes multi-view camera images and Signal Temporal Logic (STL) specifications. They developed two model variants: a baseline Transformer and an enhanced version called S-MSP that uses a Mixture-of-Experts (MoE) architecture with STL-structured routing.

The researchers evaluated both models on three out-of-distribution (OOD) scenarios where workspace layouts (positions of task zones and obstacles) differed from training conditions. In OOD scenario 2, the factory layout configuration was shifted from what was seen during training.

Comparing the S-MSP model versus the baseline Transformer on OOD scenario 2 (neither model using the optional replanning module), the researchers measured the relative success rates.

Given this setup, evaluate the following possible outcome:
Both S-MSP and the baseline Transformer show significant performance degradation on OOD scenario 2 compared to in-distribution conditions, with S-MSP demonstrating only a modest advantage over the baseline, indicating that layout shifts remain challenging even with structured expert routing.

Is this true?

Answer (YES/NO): NO